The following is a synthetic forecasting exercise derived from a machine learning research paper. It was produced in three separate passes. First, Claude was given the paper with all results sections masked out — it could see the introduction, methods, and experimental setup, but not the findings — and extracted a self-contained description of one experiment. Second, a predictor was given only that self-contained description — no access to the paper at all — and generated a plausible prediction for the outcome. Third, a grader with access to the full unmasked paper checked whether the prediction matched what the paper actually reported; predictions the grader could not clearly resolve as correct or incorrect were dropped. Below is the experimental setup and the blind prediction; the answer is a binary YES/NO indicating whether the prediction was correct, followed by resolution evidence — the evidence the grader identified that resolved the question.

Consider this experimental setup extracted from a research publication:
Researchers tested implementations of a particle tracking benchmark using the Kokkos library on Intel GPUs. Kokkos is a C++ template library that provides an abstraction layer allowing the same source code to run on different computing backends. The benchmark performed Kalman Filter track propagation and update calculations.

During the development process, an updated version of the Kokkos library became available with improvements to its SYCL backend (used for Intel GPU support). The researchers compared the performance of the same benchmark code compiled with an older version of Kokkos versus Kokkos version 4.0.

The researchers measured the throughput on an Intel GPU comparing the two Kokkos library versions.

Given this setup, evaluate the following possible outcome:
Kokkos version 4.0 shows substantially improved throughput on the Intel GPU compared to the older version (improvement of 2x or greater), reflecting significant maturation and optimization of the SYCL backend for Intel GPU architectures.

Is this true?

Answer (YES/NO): YES